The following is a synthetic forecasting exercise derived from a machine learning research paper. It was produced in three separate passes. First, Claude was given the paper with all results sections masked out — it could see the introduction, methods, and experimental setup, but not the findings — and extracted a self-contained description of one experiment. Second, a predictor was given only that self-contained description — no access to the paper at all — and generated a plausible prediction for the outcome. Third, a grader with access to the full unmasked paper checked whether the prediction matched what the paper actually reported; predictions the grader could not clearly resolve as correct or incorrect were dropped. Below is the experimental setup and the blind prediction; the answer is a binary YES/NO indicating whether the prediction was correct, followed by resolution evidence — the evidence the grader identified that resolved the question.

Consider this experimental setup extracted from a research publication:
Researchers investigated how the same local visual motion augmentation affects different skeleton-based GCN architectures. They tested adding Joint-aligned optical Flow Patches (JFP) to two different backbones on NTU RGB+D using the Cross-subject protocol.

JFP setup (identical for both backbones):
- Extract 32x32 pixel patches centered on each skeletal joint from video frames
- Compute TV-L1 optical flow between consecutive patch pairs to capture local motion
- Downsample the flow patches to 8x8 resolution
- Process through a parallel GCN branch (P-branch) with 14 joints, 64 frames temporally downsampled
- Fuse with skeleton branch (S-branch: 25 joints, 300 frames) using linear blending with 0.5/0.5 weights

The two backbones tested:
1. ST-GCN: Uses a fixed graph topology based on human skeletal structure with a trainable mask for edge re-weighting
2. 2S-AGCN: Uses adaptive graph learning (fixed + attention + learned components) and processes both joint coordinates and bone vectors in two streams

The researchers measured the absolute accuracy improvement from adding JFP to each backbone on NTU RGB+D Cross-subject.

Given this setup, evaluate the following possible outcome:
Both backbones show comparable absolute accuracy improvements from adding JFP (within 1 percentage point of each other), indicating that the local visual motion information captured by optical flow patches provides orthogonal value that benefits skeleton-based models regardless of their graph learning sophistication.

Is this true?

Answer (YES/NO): NO